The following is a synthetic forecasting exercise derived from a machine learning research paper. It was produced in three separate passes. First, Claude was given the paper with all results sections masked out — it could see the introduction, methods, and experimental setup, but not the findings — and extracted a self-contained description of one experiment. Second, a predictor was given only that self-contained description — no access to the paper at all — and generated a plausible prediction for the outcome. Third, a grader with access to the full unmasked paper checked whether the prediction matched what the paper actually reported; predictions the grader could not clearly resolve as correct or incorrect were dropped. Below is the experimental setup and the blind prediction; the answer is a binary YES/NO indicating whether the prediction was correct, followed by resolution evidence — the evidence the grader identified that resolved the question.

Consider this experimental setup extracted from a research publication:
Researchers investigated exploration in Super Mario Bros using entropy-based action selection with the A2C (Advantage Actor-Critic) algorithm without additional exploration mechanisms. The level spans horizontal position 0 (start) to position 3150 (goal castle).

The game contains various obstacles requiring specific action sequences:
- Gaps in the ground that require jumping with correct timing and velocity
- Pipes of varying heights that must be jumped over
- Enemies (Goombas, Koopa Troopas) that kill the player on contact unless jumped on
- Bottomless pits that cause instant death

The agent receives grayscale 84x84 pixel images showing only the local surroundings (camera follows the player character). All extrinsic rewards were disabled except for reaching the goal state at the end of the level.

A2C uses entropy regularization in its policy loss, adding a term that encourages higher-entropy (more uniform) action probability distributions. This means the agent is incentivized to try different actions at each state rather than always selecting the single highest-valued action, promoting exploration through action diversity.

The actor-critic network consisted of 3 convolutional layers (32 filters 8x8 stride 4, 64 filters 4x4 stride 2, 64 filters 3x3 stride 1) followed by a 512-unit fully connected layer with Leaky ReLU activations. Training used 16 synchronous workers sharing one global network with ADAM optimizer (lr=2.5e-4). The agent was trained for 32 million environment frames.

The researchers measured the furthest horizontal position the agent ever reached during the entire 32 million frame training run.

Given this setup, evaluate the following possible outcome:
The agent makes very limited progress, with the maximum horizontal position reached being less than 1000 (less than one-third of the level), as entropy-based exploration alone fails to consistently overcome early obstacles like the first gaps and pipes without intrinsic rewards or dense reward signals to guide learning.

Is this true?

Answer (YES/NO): NO